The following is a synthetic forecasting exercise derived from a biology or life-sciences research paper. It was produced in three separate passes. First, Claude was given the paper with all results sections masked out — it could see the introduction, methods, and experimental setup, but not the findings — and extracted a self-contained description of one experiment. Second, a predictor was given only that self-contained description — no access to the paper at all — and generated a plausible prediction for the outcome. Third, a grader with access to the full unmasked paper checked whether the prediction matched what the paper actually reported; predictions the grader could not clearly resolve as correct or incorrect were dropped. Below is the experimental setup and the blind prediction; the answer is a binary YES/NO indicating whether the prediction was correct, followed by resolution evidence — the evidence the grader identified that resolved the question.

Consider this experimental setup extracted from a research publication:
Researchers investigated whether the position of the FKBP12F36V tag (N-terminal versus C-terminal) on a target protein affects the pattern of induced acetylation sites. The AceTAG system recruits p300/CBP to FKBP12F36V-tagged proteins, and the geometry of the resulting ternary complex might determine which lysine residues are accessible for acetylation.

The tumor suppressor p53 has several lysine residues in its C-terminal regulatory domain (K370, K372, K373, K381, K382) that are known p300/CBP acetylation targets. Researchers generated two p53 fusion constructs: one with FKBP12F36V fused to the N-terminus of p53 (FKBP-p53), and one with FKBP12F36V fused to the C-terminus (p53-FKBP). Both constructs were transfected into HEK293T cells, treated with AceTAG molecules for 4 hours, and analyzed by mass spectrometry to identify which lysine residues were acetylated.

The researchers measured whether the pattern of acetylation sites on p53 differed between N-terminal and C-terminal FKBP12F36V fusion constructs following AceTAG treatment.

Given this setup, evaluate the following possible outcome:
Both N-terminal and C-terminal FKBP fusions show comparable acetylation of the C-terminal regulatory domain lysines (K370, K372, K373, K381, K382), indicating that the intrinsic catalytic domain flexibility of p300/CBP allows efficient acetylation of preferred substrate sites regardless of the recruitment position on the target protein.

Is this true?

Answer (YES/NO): YES